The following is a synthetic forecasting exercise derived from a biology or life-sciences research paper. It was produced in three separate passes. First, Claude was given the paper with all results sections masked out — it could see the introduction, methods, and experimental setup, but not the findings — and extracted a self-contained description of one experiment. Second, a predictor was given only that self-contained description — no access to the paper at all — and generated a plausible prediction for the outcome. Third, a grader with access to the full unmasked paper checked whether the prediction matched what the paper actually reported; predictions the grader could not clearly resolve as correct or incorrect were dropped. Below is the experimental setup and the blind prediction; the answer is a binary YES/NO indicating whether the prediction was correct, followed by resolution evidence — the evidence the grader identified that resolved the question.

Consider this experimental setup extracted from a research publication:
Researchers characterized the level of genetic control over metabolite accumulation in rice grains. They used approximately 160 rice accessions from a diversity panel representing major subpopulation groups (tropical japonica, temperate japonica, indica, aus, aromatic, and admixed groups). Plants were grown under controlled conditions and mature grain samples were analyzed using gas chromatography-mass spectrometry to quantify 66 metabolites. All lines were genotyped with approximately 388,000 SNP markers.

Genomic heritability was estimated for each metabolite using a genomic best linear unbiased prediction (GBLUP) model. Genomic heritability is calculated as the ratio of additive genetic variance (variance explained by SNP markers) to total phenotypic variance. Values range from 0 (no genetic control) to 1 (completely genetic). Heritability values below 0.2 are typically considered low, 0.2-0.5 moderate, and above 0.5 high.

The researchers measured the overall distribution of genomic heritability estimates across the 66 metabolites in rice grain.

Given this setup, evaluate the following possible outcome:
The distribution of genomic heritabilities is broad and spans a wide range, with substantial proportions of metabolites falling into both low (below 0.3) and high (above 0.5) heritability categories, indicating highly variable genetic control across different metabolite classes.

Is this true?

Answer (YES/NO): NO